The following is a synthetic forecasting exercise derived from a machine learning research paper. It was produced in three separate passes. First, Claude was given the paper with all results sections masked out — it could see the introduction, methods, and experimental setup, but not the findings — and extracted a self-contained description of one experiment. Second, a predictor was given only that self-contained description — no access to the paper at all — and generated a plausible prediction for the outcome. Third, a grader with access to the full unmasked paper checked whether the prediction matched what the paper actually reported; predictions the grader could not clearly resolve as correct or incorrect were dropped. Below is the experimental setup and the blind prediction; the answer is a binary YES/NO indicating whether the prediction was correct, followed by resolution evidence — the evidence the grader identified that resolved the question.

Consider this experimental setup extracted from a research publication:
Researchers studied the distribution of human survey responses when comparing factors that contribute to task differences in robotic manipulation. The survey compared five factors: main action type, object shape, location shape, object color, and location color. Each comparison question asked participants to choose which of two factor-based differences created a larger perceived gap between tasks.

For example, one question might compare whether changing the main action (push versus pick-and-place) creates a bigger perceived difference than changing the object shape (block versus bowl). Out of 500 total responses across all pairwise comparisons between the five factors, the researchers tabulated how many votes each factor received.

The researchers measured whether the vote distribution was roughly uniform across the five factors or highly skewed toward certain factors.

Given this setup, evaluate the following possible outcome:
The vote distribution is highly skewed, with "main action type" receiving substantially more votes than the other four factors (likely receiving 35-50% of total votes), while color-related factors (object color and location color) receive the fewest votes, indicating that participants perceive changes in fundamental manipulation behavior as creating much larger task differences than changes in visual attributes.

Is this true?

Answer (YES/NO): NO